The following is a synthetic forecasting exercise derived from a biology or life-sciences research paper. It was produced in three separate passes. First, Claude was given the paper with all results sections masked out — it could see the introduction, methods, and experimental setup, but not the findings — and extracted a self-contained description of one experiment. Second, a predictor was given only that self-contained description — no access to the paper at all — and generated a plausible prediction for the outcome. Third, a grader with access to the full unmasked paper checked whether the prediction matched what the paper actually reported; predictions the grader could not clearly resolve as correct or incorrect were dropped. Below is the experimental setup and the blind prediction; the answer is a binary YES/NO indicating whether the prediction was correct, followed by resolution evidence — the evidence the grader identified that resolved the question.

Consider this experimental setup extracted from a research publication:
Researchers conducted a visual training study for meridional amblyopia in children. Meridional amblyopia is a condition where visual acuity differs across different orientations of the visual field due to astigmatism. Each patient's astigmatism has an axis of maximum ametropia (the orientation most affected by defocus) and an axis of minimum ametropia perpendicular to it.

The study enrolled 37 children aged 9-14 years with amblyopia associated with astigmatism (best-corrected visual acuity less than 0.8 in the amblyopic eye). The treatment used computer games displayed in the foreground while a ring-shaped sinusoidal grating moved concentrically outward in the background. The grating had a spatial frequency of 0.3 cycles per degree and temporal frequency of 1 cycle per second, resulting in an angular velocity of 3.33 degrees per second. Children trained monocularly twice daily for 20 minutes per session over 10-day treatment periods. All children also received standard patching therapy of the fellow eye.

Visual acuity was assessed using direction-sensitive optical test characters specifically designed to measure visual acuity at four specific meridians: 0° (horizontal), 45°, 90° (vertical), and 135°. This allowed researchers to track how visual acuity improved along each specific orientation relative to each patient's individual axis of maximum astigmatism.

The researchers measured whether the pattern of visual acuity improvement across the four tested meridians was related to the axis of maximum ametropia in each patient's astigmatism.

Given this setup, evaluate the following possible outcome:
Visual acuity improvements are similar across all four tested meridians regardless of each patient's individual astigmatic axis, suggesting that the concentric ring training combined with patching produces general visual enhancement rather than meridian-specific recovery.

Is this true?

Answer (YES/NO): NO